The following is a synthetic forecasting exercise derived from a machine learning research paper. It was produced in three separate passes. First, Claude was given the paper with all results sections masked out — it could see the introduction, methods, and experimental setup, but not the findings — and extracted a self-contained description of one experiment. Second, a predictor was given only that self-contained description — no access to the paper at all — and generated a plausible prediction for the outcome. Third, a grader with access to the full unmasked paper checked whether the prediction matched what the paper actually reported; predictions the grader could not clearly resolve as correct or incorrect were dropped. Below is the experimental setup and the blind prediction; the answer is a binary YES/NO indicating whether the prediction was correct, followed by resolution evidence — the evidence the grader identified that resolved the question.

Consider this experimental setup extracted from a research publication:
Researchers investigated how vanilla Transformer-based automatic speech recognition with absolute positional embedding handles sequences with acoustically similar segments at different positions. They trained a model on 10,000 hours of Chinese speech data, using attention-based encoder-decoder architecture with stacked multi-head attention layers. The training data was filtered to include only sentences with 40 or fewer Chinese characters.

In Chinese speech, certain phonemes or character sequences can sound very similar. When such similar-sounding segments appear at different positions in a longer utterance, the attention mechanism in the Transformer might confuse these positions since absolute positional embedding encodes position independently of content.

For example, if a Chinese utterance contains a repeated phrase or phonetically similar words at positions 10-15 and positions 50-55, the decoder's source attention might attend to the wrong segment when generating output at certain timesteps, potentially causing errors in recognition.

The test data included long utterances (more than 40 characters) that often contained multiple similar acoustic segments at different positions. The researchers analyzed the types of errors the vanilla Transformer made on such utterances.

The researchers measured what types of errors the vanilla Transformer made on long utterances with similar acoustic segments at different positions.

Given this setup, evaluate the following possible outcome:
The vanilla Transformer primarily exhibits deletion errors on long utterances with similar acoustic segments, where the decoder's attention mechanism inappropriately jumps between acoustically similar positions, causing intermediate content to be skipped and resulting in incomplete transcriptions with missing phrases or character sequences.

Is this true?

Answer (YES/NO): YES